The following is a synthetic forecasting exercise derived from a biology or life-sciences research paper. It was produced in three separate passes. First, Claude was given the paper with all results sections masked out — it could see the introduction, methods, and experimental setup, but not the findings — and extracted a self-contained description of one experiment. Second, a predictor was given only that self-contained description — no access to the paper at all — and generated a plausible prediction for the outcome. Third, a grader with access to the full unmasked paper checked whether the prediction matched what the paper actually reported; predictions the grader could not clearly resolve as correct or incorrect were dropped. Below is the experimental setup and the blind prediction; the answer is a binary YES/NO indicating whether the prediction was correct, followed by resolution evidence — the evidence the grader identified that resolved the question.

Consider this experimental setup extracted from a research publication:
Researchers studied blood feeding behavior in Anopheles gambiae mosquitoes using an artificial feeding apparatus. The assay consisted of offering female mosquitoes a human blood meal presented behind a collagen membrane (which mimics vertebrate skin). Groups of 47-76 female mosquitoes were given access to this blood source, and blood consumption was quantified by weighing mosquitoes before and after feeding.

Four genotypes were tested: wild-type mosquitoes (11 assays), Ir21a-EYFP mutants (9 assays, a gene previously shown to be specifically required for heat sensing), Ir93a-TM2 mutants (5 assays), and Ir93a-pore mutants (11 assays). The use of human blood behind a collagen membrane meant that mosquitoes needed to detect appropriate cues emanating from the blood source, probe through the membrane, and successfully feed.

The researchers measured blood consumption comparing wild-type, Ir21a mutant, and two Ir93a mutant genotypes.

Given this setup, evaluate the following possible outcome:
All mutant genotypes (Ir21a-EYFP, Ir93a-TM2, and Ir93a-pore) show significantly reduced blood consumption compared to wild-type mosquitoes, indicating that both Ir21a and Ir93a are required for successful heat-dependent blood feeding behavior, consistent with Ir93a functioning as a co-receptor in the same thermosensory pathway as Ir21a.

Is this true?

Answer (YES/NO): NO